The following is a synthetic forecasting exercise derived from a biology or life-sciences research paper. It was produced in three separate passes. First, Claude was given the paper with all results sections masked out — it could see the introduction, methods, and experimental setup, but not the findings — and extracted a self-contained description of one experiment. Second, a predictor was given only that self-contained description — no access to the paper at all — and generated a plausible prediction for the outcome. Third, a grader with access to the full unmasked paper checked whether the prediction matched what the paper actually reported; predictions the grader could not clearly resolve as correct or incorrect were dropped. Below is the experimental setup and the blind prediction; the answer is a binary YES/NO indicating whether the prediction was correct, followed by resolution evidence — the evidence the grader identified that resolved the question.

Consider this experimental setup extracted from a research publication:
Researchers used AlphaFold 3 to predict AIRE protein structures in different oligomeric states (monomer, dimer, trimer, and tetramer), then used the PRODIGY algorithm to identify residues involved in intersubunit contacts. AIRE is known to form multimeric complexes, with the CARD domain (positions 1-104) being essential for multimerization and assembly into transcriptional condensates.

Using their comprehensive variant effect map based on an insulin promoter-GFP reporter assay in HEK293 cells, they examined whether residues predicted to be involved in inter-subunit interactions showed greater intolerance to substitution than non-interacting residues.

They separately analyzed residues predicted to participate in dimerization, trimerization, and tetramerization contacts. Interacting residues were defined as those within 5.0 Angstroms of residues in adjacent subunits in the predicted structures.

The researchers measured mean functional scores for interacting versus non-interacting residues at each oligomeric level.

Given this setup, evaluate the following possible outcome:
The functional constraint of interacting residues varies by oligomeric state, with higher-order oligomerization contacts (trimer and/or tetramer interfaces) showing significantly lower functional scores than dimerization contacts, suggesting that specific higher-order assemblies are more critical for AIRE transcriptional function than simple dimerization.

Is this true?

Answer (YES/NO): NO